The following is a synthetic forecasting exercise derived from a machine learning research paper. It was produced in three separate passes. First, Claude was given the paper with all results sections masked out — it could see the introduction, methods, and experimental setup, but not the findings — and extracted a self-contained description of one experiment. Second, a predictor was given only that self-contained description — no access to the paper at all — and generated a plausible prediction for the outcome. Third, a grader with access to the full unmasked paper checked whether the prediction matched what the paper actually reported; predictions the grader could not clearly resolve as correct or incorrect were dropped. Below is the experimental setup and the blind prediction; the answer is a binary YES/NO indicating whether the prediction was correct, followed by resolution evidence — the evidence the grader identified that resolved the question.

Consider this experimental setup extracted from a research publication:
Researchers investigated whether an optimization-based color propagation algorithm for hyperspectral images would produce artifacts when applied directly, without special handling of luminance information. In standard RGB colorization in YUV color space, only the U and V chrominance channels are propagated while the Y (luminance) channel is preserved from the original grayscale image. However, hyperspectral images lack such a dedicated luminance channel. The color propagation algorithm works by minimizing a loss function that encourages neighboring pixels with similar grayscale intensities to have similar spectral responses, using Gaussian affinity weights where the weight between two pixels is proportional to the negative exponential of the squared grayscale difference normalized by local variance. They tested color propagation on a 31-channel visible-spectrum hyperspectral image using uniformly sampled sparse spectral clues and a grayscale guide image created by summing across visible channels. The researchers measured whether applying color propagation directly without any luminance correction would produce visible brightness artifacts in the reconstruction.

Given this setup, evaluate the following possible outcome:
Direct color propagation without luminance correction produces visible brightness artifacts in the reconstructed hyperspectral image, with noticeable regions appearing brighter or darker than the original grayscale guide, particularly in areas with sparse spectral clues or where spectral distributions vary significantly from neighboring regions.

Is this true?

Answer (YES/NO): YES